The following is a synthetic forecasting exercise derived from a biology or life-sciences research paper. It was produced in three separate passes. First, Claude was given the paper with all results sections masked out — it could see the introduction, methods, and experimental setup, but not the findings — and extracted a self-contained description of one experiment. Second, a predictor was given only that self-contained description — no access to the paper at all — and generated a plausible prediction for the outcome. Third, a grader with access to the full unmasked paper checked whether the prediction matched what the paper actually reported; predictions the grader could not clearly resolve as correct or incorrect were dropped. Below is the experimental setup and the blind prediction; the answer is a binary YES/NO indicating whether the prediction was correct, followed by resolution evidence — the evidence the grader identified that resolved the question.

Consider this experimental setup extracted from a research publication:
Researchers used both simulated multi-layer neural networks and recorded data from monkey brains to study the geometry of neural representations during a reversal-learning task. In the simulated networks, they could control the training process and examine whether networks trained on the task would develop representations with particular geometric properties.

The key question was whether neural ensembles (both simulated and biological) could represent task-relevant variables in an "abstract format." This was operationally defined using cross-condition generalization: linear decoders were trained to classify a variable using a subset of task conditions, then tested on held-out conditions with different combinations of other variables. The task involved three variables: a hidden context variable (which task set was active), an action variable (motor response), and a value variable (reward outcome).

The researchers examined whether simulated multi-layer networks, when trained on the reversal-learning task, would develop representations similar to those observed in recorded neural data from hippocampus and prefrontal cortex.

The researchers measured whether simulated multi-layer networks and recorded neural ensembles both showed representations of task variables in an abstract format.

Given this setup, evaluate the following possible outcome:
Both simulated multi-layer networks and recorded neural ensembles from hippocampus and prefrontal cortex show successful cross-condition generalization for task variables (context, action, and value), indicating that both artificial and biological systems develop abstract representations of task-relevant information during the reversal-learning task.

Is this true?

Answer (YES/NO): NO